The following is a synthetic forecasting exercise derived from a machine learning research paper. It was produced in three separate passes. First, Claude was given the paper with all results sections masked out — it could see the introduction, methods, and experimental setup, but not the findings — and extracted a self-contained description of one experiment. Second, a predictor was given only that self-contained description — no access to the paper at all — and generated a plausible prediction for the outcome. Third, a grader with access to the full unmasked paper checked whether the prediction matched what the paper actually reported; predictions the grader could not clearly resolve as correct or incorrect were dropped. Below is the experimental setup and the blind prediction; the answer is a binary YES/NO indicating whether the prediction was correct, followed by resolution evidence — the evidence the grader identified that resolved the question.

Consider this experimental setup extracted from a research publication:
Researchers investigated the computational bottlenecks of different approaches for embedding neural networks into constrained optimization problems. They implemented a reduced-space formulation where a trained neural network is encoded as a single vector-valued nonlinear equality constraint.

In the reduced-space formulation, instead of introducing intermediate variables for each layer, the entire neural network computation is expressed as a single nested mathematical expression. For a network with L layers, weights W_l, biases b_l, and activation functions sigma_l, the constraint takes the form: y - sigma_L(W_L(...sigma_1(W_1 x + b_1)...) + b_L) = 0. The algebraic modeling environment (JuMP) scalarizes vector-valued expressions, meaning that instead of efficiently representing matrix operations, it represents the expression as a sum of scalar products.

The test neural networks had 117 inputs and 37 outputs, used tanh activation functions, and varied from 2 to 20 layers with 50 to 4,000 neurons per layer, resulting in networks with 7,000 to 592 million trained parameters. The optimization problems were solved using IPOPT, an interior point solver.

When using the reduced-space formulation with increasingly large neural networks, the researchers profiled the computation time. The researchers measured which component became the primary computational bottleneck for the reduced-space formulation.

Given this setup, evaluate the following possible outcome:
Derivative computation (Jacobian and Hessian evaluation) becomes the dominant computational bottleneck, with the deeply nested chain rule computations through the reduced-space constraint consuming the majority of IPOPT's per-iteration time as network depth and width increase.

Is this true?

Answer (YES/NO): YES